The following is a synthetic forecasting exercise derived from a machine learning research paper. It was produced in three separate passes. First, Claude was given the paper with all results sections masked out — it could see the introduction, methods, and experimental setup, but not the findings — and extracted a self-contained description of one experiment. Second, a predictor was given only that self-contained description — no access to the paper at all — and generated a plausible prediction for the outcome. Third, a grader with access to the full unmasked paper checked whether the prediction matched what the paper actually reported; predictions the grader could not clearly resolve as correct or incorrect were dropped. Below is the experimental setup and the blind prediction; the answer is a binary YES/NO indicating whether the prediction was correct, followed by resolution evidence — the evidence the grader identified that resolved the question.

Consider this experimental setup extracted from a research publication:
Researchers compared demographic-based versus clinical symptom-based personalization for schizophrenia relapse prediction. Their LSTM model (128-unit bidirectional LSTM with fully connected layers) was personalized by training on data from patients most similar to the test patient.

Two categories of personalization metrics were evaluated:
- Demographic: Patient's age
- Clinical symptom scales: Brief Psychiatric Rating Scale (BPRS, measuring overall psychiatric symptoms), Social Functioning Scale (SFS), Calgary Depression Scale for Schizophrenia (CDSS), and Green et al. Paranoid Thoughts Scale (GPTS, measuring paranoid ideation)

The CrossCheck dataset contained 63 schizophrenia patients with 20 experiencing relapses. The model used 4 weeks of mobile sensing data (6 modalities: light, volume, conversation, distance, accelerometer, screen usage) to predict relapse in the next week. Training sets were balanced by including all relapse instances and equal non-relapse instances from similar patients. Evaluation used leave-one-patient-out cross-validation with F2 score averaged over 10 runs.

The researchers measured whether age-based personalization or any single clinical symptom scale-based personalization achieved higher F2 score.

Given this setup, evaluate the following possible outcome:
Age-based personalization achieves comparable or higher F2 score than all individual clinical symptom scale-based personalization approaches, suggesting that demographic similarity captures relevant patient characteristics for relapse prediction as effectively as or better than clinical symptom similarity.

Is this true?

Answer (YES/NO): NO